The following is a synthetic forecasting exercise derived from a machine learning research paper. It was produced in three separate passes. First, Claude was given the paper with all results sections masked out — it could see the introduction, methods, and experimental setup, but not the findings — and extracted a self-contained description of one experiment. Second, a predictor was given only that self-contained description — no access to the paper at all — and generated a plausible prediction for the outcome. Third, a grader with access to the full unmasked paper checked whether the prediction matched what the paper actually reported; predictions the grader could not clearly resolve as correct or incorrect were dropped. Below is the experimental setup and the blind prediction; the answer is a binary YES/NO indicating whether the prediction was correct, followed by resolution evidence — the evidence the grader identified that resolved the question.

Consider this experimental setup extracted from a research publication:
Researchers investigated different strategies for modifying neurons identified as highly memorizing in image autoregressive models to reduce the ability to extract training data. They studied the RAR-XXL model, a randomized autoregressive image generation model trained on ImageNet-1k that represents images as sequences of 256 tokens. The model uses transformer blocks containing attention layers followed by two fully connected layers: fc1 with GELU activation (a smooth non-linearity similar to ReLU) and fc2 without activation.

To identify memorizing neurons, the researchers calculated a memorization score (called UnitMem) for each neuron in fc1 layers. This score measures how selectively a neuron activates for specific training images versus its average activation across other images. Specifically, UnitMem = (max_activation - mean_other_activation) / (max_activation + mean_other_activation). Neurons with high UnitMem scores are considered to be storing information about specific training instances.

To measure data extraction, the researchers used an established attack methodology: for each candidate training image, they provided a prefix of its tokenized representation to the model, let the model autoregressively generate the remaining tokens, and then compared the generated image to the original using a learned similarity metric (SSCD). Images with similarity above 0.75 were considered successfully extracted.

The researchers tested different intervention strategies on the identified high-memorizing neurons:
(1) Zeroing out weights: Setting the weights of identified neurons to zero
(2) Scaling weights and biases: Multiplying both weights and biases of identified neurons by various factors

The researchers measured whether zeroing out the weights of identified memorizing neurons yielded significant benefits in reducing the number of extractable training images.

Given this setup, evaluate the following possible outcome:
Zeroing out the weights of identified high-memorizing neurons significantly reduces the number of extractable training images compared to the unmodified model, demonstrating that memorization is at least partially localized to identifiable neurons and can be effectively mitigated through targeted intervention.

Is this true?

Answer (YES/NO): NO